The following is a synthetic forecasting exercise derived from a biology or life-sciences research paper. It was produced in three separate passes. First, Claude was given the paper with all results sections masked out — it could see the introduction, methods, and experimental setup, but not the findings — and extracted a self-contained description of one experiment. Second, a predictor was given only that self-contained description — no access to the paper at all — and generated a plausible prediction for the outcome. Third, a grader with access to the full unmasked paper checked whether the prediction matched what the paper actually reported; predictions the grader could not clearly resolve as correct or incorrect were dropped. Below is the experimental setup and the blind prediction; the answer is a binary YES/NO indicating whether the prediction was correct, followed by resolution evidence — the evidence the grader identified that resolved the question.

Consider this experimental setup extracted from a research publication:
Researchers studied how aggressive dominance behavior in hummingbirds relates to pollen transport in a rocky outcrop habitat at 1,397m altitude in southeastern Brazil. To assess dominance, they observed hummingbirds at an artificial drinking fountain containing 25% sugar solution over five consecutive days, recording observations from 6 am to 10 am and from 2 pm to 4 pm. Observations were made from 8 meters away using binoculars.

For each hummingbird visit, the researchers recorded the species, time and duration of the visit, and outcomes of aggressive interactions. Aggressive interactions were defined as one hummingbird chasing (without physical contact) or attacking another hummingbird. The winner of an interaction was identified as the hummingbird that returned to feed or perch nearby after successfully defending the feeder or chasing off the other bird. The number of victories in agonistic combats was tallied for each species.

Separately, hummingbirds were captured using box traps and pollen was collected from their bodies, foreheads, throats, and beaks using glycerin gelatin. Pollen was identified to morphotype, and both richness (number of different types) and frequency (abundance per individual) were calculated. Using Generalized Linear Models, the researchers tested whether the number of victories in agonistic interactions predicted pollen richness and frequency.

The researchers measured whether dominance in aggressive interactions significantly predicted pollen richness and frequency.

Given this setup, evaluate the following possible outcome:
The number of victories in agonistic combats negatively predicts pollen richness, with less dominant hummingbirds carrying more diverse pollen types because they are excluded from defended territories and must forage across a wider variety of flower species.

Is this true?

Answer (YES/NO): NO